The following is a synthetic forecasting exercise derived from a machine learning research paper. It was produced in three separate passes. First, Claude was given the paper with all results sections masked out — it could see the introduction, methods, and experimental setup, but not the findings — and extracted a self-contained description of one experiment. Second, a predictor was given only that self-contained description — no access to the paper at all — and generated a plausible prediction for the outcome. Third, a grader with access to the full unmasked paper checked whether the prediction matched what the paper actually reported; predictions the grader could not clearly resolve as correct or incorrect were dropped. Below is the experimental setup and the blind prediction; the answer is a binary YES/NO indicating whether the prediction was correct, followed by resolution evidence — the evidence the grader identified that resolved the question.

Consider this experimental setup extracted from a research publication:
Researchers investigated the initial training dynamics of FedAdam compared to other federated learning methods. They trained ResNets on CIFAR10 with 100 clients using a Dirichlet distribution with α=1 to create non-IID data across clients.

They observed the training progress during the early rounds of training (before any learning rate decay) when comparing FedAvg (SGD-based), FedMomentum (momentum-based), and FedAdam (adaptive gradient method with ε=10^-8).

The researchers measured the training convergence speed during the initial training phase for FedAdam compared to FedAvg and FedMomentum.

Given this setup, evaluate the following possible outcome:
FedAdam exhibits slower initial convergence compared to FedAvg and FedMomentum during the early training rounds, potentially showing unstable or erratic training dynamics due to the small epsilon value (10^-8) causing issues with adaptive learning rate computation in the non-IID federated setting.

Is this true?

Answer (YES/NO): NO